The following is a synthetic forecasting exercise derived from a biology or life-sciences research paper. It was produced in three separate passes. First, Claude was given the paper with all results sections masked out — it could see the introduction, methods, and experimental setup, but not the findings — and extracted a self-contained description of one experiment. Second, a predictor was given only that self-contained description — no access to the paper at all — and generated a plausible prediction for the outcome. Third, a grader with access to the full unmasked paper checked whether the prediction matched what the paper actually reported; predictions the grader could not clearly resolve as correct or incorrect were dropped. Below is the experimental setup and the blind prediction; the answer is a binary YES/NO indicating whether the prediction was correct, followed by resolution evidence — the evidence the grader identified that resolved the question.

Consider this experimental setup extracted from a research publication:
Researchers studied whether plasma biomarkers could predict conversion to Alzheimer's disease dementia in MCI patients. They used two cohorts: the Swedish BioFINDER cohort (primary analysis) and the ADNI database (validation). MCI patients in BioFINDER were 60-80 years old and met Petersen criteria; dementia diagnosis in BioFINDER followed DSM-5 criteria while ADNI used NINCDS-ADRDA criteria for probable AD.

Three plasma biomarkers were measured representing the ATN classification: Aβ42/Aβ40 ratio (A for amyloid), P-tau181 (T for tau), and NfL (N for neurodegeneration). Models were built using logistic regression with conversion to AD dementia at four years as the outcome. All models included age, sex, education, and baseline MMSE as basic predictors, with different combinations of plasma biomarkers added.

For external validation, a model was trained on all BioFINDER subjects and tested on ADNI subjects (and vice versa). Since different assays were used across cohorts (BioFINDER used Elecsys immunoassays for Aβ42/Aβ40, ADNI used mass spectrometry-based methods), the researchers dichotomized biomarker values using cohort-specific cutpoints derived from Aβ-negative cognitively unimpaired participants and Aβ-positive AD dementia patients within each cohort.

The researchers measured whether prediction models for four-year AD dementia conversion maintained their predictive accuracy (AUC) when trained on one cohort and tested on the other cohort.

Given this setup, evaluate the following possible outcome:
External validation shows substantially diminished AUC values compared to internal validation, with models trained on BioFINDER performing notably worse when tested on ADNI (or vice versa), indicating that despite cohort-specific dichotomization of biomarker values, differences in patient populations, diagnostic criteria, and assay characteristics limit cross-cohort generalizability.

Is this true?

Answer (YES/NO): NO